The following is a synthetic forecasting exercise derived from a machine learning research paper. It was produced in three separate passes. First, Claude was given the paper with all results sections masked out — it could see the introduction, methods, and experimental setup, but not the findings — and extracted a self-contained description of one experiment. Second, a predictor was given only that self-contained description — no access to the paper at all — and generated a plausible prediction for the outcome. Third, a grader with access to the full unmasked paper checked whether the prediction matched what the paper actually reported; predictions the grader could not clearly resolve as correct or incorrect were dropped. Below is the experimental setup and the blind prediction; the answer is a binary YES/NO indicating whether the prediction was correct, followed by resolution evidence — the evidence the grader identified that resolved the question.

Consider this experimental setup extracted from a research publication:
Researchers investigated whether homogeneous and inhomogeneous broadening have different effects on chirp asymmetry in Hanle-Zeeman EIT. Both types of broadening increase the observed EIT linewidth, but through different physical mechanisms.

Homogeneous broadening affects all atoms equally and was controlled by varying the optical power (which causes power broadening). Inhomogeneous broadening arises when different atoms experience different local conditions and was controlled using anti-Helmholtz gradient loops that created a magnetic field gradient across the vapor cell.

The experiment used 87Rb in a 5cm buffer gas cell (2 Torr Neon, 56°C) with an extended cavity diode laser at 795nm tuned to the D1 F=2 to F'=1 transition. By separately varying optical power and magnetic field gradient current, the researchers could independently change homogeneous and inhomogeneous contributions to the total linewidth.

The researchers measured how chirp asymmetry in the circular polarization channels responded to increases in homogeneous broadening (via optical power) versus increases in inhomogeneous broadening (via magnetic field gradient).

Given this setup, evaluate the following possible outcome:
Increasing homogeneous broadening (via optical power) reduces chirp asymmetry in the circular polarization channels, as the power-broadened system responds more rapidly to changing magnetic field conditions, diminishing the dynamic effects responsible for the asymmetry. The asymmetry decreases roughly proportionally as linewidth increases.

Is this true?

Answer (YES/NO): YES